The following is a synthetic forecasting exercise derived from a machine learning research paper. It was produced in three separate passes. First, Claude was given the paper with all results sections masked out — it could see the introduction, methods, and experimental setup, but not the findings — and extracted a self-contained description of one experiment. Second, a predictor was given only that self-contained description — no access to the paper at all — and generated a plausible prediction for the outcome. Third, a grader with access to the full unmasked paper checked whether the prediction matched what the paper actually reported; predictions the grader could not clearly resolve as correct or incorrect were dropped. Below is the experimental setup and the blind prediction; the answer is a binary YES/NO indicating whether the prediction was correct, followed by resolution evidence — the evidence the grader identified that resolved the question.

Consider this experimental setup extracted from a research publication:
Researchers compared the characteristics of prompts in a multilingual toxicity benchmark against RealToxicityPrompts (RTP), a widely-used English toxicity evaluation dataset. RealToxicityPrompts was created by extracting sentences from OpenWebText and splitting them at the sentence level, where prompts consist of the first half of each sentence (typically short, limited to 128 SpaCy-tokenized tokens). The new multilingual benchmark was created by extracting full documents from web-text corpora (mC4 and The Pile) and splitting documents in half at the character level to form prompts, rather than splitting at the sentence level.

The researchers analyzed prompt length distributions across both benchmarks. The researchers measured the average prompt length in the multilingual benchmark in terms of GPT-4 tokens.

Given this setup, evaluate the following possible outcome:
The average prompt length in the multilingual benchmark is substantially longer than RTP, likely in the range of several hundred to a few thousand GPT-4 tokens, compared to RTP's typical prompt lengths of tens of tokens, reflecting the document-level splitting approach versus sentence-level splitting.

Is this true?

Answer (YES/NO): YES